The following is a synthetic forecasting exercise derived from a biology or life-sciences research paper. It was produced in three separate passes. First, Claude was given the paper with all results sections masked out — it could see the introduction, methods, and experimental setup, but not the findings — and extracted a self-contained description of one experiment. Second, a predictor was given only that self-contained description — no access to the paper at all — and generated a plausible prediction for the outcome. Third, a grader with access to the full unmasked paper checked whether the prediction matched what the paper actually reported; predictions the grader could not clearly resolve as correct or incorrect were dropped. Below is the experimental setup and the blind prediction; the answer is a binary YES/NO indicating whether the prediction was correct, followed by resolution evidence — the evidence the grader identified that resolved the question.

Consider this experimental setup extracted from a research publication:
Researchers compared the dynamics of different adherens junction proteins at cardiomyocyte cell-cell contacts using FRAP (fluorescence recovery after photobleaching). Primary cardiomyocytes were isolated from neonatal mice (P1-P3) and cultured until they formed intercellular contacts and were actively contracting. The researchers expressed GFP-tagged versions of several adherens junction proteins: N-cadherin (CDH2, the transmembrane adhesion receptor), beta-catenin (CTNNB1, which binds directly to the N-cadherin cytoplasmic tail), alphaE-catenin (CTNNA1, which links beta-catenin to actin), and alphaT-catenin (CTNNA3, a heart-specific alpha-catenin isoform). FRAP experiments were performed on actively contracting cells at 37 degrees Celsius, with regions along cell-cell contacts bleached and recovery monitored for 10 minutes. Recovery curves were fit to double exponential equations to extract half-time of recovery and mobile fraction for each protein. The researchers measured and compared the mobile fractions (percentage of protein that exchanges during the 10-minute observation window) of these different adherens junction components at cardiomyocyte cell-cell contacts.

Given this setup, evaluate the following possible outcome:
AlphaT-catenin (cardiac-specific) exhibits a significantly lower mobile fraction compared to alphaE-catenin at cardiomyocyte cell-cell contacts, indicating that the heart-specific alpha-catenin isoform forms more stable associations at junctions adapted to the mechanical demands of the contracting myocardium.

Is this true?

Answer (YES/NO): NO